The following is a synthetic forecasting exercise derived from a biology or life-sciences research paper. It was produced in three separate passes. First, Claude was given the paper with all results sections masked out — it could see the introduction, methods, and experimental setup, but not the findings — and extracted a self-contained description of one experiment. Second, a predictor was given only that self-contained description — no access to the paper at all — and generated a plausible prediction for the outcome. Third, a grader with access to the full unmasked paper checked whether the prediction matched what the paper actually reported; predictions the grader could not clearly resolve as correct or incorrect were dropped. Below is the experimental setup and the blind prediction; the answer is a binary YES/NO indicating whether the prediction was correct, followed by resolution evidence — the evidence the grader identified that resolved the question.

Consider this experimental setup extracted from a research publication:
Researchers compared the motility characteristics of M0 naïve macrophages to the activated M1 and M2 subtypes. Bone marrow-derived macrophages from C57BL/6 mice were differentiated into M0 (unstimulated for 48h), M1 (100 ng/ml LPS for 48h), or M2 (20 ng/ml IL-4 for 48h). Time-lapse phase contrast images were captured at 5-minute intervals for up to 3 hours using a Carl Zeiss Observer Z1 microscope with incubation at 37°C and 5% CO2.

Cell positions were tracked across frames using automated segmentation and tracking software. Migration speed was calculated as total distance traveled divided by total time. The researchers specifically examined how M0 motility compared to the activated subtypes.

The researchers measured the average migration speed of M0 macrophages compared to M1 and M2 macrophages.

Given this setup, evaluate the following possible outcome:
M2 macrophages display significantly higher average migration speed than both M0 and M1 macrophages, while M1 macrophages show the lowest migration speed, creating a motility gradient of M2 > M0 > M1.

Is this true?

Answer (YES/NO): NO